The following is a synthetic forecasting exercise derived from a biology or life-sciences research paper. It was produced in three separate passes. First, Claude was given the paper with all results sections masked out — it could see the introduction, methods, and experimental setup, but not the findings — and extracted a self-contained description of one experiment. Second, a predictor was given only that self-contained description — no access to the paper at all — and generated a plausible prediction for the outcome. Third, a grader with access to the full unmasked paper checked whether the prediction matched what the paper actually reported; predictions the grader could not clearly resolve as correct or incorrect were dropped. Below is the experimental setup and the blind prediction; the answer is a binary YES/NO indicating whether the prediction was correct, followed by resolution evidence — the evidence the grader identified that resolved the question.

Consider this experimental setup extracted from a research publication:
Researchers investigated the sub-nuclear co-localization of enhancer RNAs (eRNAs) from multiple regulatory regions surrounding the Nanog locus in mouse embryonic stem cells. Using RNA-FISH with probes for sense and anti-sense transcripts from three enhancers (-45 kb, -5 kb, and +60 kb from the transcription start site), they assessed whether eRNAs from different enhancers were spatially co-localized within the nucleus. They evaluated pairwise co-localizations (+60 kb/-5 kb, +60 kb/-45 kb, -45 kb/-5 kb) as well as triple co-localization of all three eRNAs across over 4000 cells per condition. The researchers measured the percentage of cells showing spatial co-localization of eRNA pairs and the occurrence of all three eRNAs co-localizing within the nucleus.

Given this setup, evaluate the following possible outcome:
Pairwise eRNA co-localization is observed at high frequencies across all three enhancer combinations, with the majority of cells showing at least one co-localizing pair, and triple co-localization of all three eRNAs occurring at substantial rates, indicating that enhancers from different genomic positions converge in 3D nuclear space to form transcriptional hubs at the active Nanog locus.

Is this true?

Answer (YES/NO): NO